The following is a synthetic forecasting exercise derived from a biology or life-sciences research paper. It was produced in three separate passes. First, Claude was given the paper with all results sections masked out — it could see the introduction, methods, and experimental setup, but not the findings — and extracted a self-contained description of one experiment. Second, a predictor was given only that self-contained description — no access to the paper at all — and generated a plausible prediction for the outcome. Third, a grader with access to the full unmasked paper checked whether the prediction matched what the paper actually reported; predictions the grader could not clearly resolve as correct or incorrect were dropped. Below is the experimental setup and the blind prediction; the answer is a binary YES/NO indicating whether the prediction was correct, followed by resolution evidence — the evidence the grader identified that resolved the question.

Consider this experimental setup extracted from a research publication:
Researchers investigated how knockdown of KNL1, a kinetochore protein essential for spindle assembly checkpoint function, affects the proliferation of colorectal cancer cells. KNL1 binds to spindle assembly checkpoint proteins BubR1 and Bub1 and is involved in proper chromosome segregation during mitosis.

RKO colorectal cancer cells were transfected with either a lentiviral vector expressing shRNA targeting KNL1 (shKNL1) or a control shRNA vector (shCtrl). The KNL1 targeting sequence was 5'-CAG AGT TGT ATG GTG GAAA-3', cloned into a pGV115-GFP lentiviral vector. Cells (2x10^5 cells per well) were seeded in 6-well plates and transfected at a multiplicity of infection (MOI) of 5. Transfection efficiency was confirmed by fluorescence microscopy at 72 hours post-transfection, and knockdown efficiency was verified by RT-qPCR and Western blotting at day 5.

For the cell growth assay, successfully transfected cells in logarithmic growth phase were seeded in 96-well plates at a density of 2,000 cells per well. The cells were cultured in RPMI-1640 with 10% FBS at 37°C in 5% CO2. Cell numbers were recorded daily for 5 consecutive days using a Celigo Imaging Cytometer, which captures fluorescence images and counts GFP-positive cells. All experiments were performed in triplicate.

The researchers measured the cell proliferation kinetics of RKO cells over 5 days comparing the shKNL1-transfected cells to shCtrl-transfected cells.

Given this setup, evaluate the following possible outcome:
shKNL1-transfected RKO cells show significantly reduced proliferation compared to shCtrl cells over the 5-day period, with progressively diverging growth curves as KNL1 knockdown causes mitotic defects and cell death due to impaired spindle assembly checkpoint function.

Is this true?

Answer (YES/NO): YES